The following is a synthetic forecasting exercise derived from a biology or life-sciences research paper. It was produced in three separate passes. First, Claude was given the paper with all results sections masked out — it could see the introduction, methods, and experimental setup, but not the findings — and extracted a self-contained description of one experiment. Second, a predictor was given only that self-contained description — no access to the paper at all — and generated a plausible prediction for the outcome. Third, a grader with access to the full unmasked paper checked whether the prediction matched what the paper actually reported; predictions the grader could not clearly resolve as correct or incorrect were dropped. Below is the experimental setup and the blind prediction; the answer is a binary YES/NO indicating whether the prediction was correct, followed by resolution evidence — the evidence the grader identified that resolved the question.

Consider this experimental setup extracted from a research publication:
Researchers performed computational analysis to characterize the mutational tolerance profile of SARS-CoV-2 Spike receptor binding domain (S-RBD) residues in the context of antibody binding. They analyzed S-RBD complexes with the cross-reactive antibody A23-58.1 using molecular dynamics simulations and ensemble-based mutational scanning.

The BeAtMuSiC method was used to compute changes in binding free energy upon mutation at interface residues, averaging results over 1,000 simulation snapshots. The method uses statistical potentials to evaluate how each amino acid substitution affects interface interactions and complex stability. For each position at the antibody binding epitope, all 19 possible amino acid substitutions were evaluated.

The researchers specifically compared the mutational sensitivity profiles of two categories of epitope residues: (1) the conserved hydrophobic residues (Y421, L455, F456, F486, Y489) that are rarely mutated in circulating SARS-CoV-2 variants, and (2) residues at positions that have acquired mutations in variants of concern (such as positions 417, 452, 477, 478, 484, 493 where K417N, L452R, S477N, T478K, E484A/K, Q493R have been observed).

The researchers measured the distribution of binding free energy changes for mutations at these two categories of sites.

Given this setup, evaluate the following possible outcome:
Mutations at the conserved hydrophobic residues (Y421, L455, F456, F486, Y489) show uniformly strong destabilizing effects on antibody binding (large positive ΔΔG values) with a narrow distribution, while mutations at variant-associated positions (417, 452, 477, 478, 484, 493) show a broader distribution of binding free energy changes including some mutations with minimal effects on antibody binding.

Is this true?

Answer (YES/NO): NO